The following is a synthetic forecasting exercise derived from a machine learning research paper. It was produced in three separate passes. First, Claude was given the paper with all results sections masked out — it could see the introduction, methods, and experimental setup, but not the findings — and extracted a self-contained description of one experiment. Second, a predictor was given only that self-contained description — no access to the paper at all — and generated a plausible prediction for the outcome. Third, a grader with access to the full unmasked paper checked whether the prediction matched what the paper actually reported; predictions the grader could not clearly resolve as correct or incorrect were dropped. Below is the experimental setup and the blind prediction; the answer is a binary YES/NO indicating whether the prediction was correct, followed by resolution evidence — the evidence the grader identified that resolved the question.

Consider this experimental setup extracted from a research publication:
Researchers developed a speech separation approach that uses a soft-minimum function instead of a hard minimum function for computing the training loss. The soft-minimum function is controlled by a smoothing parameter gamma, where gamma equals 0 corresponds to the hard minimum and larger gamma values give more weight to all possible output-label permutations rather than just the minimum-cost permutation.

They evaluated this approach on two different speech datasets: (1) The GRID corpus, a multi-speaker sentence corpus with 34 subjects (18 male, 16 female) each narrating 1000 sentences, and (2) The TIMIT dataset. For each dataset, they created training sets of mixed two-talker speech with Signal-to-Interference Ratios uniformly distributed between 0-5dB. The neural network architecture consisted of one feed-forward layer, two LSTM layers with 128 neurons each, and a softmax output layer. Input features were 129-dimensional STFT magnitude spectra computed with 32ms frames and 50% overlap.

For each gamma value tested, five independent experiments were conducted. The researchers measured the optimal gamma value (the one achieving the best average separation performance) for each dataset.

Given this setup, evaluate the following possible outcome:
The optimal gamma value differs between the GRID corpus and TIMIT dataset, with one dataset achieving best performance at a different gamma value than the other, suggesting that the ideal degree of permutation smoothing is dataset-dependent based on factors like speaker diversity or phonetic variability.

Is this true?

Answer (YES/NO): YES